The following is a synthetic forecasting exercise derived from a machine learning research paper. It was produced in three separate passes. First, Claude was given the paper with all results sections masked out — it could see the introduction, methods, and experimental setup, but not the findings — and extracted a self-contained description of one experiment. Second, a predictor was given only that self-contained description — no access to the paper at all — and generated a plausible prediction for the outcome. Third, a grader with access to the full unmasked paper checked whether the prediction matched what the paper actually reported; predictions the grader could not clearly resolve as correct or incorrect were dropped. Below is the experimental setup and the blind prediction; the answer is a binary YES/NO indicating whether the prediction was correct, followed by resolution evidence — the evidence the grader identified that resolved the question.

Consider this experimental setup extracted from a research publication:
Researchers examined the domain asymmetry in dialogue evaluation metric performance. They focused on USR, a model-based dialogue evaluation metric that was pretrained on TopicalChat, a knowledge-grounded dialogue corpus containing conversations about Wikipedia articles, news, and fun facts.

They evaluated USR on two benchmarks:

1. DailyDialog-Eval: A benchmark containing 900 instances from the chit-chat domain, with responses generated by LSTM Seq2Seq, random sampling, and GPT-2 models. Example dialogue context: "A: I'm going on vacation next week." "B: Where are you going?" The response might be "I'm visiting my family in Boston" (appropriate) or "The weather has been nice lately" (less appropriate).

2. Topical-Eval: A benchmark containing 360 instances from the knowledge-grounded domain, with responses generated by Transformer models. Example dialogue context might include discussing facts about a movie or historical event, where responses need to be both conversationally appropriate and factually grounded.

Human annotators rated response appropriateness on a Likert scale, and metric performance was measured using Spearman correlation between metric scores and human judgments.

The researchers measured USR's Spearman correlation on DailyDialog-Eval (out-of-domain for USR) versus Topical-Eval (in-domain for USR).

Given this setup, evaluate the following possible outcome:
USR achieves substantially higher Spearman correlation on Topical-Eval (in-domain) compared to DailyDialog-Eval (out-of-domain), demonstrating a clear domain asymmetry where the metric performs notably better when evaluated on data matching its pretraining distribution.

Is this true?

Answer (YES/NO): NO